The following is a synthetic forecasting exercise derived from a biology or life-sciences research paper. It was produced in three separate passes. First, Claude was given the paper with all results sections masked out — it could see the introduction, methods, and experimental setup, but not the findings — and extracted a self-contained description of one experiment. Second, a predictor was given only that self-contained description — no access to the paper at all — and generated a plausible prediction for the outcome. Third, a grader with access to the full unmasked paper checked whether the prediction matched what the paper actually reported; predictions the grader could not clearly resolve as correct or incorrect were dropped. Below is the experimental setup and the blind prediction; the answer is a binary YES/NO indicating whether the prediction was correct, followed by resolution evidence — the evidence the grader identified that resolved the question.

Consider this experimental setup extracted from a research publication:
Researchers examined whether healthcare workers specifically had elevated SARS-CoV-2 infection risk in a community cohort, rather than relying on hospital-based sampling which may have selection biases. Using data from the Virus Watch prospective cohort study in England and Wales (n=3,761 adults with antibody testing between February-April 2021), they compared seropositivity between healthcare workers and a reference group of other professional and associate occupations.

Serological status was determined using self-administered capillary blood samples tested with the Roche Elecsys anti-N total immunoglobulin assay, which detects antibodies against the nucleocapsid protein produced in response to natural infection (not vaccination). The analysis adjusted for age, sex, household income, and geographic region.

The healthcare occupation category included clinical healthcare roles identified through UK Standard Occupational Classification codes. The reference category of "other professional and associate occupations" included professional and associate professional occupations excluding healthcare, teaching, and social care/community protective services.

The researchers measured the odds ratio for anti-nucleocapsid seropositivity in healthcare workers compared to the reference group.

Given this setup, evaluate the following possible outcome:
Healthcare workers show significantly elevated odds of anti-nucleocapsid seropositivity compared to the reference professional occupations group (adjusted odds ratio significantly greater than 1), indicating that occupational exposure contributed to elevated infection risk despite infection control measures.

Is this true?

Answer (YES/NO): YES